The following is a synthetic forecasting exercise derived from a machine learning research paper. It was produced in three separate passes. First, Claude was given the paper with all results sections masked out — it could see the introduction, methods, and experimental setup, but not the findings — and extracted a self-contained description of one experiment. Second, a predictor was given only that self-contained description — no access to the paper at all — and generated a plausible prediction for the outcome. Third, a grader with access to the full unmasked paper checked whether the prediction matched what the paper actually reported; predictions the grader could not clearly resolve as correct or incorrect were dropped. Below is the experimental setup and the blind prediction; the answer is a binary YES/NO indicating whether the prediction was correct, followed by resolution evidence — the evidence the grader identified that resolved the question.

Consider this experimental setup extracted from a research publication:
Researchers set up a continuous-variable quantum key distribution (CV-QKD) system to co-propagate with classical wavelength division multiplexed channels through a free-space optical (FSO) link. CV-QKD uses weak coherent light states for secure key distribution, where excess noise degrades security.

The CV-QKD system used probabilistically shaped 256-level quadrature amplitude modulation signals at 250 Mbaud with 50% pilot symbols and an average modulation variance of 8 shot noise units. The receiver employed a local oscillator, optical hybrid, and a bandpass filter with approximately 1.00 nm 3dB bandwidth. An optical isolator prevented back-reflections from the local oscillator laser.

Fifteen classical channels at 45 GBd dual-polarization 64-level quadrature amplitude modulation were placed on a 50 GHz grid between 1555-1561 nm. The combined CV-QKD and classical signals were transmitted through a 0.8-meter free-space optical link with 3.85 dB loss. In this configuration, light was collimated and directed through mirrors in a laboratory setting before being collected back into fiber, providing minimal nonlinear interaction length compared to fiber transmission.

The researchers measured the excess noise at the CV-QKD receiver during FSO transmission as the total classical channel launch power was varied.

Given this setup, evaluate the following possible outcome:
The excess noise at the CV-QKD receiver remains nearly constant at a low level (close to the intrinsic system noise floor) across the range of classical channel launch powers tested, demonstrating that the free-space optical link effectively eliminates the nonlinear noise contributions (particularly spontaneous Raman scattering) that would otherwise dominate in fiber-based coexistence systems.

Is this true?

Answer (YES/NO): NO